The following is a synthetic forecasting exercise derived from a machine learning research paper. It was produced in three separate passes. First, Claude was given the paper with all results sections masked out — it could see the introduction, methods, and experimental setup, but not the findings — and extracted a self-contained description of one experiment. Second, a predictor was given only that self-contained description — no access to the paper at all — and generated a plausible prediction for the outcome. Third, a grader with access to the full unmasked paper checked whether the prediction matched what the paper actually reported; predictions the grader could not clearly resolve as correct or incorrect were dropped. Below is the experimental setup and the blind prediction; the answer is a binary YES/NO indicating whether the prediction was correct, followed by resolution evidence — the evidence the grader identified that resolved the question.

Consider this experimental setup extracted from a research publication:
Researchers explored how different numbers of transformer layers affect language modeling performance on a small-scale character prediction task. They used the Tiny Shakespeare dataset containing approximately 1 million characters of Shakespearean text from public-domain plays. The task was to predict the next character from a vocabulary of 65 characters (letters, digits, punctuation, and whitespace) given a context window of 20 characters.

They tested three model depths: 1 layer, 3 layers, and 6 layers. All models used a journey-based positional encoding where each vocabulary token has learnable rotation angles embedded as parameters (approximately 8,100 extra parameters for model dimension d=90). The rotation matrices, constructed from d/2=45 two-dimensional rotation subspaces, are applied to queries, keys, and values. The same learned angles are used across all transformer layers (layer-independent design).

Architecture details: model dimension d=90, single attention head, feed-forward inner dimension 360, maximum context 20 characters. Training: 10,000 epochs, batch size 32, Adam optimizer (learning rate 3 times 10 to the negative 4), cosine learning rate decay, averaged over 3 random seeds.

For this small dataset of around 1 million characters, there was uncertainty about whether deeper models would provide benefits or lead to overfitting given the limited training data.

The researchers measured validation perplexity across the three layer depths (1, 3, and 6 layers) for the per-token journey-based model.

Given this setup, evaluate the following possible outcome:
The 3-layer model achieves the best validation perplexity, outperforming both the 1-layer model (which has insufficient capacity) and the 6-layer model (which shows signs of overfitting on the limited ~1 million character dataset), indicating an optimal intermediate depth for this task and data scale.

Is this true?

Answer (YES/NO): NO